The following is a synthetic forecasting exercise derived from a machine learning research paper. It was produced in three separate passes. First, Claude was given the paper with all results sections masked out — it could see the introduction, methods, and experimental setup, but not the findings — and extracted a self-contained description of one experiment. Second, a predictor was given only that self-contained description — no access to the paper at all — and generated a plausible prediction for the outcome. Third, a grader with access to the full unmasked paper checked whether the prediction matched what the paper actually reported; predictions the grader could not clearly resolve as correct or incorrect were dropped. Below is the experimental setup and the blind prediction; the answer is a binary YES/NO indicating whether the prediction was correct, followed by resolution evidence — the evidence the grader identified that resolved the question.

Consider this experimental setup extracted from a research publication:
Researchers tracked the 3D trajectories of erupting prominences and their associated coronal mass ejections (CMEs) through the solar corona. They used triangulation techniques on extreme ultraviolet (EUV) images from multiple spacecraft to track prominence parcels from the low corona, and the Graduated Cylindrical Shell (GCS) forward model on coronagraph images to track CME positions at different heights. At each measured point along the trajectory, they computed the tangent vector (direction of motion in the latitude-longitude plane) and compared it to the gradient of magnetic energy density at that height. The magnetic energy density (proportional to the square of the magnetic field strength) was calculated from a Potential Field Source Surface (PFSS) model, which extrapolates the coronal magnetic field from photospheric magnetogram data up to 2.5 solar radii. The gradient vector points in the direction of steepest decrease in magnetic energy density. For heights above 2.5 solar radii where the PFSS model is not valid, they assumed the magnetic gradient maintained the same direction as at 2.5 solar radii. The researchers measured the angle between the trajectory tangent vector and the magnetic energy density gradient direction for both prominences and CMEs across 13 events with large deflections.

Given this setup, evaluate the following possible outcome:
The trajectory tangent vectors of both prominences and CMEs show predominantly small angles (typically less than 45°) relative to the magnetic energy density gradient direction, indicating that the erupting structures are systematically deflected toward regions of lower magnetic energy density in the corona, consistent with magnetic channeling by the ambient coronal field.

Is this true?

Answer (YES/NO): NO